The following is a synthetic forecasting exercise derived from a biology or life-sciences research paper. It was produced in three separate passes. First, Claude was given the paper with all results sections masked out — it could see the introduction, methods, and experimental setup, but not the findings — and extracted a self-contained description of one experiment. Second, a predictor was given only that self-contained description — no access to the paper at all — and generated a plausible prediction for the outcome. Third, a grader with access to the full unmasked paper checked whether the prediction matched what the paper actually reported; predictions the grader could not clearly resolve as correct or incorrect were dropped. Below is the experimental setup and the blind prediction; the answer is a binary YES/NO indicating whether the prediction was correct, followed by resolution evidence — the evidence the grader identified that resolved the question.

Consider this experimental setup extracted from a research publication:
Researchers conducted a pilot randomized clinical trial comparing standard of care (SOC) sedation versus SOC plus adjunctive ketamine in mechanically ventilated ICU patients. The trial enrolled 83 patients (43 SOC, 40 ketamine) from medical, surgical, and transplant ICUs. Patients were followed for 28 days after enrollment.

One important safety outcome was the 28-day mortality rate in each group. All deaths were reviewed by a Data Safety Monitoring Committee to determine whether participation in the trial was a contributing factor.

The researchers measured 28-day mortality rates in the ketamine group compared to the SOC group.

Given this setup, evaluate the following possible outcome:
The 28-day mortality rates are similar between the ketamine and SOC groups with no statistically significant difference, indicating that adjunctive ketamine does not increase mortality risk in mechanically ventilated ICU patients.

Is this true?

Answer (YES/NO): YES